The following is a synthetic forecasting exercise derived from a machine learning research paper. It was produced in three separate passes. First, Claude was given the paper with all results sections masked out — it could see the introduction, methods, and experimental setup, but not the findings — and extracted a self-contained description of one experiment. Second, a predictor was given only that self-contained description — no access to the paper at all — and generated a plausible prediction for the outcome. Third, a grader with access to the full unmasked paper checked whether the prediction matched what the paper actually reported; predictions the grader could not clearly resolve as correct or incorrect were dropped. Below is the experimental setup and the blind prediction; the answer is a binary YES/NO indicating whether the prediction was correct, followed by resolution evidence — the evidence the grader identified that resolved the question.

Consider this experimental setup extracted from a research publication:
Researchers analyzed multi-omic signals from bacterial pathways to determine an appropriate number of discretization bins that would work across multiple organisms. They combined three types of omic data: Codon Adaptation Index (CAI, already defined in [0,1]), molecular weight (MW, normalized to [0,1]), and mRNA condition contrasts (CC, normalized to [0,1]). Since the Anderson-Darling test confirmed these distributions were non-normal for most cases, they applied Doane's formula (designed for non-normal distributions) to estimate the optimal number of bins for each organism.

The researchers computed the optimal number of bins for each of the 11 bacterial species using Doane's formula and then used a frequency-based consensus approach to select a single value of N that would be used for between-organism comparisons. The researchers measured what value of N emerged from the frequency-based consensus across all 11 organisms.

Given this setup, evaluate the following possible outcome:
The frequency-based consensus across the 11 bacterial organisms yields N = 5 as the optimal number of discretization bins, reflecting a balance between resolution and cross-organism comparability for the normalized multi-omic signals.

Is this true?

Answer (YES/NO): NO